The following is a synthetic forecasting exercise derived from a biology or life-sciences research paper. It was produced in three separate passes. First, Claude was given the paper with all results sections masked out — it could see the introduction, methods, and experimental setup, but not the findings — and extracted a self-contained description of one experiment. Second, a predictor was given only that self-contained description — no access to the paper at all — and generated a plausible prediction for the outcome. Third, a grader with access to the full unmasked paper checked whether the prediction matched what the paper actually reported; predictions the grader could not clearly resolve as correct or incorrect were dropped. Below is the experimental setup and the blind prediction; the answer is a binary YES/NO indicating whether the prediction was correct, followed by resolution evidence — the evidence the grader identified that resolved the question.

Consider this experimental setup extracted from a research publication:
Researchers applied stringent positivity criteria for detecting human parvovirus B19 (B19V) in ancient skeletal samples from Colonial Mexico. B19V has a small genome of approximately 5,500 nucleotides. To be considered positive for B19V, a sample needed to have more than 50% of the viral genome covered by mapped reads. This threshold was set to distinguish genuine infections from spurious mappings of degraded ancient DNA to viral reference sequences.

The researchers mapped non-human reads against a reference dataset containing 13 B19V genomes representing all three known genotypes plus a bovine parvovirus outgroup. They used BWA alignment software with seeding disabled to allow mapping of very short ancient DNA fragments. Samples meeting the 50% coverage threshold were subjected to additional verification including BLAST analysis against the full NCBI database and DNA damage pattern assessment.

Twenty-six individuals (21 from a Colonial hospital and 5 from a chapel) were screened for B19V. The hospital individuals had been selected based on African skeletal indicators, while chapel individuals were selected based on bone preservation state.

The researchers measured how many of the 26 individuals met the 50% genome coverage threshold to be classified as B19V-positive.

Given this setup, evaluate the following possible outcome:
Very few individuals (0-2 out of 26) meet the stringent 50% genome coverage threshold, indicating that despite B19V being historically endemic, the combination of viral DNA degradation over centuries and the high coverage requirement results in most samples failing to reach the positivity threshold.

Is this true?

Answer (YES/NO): NO